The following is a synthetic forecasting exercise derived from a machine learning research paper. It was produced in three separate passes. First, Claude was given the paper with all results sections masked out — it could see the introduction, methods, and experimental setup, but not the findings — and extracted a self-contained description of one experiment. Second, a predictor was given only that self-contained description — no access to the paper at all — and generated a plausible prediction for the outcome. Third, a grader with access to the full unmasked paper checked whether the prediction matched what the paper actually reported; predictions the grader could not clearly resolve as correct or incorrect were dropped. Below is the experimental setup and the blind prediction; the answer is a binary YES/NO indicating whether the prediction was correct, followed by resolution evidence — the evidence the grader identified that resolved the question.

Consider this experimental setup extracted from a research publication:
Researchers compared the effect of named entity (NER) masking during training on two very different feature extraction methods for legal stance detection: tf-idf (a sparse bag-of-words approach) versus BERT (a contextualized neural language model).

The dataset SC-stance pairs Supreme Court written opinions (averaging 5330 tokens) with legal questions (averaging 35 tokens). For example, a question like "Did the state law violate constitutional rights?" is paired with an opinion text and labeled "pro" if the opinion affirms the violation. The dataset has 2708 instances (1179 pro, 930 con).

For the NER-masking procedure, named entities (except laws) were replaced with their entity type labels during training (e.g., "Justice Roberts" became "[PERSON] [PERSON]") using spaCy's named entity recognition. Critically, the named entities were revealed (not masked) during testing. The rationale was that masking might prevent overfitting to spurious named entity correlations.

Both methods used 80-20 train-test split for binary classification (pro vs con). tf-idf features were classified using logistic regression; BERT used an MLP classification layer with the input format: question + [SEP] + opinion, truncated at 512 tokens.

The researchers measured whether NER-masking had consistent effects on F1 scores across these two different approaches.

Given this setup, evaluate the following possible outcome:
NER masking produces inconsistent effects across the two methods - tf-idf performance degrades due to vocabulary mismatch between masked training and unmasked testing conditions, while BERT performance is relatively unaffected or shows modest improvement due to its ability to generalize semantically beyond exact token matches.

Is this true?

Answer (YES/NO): NO